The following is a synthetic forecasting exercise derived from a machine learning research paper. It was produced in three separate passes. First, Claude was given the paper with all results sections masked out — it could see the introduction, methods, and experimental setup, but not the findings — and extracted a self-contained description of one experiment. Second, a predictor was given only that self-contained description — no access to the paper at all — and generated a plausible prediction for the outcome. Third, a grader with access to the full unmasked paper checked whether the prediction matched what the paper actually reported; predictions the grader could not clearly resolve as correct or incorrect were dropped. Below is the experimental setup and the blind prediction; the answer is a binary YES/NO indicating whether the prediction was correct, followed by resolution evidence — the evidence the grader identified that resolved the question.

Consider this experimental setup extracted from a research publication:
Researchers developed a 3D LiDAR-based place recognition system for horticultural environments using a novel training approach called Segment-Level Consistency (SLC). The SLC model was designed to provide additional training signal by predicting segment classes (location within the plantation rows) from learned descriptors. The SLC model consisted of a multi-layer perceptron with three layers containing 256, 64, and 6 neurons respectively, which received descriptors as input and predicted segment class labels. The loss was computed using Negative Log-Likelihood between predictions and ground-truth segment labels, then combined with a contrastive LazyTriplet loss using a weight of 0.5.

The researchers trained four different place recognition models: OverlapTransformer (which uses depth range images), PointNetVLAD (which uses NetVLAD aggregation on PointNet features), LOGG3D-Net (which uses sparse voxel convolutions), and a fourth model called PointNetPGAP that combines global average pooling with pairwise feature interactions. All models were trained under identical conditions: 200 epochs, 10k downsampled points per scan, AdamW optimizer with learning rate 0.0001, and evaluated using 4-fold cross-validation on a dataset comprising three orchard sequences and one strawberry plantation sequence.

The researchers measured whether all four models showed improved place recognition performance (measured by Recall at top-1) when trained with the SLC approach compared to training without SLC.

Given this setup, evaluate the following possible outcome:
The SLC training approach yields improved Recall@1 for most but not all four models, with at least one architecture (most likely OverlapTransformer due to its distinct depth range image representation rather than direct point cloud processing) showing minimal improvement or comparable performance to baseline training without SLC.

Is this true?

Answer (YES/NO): NO